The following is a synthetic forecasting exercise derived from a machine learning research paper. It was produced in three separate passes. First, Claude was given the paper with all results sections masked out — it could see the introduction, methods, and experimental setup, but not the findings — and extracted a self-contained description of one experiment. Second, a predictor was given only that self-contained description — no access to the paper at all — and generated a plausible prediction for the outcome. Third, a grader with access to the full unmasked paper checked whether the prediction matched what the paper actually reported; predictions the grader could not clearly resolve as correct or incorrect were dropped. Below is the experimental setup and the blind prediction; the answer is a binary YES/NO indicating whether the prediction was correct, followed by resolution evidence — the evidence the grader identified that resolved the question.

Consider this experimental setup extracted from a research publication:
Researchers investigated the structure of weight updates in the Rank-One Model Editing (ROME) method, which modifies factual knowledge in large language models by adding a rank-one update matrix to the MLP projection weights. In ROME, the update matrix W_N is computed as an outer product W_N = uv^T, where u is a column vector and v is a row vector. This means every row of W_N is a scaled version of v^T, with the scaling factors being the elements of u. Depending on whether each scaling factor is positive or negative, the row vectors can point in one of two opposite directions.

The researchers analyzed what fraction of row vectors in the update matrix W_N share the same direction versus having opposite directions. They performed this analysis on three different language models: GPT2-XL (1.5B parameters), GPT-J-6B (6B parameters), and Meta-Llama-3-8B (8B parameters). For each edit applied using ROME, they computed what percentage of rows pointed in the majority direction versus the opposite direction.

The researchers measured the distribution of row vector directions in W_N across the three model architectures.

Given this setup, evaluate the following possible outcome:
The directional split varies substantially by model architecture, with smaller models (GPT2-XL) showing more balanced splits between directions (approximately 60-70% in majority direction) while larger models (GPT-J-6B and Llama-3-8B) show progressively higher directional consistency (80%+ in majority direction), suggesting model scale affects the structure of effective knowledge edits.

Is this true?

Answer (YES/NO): NO